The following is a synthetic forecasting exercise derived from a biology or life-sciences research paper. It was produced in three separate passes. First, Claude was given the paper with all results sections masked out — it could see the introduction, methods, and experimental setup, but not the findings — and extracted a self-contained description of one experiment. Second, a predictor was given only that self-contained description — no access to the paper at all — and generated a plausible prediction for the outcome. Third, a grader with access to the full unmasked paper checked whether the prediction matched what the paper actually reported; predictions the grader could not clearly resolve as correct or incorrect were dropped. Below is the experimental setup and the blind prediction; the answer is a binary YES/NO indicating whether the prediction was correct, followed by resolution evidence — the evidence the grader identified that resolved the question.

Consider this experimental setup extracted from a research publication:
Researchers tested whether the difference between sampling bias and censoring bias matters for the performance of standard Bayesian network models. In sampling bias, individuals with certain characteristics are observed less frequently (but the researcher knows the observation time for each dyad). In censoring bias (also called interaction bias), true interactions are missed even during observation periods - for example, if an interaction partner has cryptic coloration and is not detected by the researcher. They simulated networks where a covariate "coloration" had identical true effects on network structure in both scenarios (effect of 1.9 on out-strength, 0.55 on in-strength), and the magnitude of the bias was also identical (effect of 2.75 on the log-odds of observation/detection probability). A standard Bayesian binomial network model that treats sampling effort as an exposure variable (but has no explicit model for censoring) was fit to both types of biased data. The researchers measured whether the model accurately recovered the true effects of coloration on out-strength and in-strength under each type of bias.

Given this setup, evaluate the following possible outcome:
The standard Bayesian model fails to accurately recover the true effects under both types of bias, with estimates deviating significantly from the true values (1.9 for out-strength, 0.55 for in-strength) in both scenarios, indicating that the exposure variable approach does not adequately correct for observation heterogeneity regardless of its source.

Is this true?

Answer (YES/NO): NO